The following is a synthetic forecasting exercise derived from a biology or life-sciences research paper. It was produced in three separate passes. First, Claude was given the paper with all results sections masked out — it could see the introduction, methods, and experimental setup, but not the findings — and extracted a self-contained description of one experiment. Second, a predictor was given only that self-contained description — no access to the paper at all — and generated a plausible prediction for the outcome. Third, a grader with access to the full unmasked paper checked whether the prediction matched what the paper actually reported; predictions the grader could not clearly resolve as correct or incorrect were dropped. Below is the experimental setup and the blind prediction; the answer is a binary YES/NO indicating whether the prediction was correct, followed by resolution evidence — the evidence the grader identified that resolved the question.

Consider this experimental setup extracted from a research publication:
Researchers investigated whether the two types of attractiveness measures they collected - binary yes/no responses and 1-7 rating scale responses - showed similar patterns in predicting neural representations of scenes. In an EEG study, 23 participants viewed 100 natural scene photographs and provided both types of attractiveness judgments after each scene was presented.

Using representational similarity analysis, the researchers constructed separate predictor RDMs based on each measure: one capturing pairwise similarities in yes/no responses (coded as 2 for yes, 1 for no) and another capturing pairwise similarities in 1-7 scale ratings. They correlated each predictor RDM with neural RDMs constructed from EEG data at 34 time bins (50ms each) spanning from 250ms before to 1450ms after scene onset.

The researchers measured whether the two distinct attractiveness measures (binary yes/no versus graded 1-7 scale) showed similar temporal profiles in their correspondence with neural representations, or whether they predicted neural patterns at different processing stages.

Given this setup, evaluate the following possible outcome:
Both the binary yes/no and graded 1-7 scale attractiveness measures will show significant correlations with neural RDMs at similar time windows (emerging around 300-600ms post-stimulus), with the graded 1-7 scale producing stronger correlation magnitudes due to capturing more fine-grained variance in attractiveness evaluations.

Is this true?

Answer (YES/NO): NO